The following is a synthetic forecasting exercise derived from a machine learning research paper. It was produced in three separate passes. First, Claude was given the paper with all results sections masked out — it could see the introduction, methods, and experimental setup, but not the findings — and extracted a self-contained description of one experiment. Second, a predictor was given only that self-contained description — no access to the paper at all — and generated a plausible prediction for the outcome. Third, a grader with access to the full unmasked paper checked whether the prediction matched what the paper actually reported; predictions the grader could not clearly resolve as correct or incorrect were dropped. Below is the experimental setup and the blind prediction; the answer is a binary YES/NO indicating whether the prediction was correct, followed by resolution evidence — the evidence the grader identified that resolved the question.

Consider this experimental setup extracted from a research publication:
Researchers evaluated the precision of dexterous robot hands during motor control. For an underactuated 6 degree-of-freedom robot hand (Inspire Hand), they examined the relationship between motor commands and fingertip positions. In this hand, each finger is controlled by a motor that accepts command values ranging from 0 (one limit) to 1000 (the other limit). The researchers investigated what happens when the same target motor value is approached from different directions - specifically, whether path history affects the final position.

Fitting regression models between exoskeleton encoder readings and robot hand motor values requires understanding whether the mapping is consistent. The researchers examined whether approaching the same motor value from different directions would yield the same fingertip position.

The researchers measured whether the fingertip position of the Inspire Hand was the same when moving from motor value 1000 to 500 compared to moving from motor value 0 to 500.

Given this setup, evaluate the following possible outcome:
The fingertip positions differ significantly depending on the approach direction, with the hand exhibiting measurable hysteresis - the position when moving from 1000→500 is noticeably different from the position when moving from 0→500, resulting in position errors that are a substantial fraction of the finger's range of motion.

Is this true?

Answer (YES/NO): NO